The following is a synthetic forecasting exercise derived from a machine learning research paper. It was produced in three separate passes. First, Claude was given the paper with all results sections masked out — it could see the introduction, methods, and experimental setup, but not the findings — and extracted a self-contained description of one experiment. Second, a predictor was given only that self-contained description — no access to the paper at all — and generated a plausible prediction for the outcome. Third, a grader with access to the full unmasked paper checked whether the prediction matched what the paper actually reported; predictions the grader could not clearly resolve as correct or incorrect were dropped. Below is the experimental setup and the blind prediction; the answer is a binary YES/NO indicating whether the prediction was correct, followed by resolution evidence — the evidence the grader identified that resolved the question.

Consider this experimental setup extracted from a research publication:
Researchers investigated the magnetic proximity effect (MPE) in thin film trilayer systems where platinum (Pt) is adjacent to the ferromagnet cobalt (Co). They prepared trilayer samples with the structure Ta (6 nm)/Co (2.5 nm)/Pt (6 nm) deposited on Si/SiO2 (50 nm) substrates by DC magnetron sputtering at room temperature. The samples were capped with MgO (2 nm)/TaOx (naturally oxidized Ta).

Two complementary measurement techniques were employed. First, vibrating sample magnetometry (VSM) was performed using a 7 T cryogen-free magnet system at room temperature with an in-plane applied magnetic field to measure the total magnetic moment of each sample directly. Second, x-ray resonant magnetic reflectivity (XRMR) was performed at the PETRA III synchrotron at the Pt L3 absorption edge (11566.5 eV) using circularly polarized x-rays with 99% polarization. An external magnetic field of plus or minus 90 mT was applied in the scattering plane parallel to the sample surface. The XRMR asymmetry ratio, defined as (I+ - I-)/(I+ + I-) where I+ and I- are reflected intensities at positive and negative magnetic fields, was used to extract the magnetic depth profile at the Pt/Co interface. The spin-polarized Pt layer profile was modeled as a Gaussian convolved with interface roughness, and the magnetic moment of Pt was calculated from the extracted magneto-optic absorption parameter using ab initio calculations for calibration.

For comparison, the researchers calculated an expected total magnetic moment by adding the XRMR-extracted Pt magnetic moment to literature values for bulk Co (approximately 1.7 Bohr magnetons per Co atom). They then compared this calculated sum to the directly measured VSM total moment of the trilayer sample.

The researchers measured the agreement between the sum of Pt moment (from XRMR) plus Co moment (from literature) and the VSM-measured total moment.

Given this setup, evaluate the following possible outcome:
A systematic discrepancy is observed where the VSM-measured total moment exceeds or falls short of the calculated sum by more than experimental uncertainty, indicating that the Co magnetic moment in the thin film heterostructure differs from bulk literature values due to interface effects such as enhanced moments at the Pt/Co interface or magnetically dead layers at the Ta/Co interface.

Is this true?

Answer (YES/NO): NO